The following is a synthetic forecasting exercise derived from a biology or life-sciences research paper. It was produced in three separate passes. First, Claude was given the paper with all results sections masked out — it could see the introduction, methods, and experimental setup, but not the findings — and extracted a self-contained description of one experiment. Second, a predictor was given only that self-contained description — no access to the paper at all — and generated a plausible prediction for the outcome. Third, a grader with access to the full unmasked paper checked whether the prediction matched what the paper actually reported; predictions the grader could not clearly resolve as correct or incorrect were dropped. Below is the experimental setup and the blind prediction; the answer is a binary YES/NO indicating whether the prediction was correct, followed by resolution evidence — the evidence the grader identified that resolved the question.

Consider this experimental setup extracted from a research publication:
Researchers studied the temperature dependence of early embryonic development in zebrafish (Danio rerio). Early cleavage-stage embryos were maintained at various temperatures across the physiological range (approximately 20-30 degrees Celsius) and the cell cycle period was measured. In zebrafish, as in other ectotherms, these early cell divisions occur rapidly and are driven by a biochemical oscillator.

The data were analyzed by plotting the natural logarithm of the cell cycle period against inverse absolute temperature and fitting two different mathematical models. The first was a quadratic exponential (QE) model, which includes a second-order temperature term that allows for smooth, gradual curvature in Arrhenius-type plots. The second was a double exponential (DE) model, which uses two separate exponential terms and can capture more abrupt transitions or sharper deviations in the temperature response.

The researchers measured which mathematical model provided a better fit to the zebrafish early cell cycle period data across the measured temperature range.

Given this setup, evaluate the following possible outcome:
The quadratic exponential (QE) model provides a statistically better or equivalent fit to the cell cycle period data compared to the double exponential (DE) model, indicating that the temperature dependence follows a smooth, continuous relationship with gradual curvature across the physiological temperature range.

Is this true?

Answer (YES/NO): NO